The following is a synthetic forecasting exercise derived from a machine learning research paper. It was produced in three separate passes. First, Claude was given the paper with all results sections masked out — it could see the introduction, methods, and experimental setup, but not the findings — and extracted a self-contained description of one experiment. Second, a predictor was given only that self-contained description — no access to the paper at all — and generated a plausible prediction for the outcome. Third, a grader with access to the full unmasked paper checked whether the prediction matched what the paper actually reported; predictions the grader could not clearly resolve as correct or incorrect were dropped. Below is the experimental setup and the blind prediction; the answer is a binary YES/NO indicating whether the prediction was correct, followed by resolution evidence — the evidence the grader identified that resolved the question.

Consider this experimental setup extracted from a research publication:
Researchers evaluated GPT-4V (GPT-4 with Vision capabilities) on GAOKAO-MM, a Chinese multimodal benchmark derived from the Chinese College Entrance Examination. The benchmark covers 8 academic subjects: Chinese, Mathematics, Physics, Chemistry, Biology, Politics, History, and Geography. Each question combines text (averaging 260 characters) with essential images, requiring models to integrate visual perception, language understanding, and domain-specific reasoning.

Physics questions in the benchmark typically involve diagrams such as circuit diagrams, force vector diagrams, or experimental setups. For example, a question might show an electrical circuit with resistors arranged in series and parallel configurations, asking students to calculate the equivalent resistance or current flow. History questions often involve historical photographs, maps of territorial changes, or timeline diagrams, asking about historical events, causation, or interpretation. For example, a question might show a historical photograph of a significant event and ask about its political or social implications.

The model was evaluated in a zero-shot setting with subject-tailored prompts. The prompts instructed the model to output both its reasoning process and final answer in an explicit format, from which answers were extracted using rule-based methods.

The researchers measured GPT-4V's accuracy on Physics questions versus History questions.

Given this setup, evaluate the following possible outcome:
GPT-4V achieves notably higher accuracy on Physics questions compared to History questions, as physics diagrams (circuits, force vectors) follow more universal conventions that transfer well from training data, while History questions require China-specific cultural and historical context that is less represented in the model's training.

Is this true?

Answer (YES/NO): NO